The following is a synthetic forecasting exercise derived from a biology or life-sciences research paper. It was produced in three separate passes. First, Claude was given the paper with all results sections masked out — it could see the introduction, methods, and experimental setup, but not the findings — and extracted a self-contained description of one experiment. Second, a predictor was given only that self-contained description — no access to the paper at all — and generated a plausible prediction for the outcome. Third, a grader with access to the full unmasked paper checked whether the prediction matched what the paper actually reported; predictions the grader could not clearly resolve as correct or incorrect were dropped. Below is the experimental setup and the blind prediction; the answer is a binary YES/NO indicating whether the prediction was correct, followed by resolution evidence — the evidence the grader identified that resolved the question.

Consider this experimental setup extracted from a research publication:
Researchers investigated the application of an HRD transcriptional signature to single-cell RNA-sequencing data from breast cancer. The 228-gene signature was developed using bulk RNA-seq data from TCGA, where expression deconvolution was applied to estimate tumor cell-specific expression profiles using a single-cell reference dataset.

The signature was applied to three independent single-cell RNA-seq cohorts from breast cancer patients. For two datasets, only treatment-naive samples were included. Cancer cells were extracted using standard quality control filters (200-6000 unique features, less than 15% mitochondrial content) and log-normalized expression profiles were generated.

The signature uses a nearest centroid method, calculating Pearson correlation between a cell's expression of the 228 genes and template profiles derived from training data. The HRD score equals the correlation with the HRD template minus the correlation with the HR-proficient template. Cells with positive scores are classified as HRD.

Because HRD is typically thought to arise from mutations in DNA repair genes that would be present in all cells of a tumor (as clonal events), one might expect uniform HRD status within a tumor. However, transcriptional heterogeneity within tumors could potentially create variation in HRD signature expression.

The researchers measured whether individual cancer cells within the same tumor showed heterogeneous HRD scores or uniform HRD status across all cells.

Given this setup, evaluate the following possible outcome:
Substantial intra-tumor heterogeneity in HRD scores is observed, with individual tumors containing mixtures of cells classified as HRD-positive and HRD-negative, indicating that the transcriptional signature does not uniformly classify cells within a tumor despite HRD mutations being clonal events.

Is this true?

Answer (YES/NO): YES